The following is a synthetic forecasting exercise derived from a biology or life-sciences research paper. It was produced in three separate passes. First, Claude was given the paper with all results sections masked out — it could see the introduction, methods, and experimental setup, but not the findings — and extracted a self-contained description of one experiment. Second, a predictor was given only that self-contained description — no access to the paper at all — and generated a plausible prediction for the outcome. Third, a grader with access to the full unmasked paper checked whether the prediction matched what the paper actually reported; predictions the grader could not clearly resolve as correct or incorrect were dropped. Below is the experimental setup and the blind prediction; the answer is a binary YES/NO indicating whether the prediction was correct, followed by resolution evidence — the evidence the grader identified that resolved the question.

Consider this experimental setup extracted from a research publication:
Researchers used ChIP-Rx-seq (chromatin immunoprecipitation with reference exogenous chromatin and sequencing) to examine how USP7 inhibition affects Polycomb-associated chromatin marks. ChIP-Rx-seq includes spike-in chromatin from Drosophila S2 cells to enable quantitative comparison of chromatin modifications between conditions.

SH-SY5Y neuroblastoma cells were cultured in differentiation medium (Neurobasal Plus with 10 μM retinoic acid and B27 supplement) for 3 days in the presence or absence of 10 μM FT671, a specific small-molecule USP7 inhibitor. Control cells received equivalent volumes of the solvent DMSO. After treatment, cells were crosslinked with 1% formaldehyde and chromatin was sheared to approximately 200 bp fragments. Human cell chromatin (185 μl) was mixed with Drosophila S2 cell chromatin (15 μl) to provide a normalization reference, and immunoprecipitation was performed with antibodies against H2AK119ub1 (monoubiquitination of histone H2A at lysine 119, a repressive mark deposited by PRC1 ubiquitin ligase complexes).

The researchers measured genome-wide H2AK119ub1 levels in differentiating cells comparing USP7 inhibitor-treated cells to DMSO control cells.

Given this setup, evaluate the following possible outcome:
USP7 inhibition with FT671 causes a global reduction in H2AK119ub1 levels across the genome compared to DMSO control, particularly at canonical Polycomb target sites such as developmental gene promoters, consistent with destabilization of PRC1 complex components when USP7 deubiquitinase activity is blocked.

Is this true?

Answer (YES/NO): YES